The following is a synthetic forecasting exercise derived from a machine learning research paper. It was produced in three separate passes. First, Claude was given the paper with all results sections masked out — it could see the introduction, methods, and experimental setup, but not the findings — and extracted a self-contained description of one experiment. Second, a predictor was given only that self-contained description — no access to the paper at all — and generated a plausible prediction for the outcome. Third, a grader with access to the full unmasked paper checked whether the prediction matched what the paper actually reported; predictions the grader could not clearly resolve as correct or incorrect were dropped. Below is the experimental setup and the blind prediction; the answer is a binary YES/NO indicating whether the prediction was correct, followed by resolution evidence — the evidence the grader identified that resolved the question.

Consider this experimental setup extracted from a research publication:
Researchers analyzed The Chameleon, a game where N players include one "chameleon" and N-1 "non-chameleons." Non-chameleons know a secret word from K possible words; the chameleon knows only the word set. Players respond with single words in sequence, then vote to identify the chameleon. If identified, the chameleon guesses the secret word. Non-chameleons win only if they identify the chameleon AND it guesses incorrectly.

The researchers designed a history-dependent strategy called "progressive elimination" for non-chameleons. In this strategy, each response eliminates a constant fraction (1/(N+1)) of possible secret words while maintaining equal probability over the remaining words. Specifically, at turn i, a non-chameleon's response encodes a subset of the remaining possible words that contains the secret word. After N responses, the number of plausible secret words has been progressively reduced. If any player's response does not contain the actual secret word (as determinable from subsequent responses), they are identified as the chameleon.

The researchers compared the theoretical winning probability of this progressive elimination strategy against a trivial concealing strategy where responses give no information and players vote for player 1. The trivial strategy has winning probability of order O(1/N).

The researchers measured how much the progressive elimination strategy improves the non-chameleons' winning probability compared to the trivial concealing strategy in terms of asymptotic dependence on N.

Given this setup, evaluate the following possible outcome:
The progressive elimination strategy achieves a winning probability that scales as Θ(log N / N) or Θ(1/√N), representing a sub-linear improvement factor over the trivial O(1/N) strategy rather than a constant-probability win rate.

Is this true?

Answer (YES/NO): YES